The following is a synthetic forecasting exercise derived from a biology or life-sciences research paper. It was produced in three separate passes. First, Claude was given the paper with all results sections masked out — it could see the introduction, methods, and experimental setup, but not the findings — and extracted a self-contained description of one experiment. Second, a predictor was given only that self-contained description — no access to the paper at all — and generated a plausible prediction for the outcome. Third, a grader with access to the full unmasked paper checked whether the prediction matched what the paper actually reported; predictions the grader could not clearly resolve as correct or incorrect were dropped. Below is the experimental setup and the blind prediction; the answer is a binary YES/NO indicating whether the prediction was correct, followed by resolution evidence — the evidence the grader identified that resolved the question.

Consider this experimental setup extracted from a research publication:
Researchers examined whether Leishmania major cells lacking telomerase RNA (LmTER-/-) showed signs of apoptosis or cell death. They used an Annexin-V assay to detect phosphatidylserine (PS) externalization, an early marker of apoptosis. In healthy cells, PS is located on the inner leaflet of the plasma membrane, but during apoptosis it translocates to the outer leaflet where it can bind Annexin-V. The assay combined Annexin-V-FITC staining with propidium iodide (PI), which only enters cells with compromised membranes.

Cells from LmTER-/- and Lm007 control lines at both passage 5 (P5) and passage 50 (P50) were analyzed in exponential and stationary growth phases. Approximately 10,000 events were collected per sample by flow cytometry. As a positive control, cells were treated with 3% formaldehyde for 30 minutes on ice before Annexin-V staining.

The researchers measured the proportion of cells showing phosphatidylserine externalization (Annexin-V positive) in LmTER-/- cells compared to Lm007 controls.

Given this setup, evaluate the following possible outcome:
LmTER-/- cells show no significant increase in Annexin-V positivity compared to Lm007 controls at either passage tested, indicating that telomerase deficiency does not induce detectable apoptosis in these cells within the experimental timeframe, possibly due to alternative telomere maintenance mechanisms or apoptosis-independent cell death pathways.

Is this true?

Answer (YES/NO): YES